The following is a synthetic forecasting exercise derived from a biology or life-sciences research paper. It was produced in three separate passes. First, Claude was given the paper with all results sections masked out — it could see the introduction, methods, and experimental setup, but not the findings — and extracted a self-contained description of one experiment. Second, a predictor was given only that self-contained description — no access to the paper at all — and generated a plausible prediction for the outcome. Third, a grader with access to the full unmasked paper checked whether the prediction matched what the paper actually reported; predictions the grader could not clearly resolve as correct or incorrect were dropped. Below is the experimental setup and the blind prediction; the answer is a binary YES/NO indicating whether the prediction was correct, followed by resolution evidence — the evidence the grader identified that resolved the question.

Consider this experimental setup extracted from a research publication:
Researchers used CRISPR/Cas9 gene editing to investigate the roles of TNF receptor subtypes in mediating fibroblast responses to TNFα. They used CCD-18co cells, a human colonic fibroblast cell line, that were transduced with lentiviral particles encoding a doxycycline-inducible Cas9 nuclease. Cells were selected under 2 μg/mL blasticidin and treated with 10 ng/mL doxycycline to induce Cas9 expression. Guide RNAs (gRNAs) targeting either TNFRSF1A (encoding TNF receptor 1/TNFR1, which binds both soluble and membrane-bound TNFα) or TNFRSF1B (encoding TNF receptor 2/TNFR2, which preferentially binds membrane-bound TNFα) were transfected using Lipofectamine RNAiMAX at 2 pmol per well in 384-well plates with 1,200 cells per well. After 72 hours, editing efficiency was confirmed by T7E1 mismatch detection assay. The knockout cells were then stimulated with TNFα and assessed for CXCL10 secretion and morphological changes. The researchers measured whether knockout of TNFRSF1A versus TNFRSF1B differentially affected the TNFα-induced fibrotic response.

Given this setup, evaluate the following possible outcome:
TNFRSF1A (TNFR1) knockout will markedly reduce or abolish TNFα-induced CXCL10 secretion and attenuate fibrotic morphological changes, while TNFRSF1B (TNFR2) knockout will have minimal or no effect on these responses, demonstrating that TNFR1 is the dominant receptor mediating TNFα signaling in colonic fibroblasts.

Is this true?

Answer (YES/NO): YES